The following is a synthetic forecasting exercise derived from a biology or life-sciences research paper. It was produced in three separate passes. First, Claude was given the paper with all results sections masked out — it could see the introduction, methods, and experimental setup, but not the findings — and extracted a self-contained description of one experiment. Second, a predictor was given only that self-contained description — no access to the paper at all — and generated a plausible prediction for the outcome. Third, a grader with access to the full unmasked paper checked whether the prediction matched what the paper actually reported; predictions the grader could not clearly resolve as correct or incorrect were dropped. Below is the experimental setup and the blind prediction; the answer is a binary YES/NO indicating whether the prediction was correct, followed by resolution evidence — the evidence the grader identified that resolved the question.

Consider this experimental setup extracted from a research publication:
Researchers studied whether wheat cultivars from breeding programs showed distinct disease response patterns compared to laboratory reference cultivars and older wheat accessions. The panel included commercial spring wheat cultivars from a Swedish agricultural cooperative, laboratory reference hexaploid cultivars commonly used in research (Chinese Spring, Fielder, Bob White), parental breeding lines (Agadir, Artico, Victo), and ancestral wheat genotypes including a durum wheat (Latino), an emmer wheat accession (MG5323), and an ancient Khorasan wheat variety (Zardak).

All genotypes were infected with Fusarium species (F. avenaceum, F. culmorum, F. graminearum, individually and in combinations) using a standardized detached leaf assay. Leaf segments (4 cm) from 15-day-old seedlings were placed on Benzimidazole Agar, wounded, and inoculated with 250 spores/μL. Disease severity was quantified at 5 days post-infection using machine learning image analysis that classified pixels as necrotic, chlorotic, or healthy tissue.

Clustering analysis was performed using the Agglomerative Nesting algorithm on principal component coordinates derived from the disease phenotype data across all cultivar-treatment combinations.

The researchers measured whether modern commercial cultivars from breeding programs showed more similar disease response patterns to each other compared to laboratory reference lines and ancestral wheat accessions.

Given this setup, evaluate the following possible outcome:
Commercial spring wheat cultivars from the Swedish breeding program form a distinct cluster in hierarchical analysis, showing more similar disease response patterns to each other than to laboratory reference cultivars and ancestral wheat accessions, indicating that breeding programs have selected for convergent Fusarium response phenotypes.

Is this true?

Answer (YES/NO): NO